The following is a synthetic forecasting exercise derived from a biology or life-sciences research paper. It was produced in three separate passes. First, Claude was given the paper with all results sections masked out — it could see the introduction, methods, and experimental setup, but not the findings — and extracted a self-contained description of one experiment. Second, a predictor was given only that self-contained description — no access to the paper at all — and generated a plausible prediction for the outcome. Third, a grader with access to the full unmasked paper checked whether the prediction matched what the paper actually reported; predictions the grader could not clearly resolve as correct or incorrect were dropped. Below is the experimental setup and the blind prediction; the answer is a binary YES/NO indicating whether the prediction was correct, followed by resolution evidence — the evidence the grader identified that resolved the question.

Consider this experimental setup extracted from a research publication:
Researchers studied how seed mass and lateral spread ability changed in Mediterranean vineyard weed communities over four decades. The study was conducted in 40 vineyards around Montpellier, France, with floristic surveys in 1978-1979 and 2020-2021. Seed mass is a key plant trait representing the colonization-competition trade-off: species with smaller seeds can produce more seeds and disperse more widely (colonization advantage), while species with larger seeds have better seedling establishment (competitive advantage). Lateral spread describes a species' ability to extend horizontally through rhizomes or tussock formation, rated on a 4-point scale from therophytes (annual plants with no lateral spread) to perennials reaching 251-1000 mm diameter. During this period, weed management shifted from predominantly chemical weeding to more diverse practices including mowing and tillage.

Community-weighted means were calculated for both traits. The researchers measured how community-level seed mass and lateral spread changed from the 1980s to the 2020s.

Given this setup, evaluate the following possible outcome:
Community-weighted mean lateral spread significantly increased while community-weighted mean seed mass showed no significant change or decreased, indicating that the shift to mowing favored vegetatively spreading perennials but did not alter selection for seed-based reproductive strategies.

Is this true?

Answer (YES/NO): NO